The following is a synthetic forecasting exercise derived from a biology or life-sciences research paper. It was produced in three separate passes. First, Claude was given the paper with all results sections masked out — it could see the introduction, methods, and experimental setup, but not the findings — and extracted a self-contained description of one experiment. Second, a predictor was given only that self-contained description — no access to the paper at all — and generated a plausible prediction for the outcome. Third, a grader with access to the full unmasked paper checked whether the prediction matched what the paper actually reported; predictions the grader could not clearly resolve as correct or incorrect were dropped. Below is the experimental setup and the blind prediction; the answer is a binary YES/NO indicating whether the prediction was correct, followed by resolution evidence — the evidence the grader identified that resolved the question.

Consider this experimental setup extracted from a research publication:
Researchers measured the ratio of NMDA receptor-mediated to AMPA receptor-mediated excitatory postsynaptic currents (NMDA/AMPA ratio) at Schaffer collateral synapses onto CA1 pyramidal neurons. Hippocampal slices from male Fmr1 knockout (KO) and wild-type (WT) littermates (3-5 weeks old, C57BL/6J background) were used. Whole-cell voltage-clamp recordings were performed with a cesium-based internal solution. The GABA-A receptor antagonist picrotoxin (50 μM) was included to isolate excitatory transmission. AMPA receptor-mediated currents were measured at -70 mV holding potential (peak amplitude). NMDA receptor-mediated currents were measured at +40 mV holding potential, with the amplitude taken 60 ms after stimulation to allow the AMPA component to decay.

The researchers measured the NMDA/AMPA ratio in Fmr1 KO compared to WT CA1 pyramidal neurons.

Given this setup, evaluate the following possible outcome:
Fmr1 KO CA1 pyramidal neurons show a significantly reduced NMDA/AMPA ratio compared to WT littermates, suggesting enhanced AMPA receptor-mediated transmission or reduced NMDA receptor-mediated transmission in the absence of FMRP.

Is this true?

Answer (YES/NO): NO